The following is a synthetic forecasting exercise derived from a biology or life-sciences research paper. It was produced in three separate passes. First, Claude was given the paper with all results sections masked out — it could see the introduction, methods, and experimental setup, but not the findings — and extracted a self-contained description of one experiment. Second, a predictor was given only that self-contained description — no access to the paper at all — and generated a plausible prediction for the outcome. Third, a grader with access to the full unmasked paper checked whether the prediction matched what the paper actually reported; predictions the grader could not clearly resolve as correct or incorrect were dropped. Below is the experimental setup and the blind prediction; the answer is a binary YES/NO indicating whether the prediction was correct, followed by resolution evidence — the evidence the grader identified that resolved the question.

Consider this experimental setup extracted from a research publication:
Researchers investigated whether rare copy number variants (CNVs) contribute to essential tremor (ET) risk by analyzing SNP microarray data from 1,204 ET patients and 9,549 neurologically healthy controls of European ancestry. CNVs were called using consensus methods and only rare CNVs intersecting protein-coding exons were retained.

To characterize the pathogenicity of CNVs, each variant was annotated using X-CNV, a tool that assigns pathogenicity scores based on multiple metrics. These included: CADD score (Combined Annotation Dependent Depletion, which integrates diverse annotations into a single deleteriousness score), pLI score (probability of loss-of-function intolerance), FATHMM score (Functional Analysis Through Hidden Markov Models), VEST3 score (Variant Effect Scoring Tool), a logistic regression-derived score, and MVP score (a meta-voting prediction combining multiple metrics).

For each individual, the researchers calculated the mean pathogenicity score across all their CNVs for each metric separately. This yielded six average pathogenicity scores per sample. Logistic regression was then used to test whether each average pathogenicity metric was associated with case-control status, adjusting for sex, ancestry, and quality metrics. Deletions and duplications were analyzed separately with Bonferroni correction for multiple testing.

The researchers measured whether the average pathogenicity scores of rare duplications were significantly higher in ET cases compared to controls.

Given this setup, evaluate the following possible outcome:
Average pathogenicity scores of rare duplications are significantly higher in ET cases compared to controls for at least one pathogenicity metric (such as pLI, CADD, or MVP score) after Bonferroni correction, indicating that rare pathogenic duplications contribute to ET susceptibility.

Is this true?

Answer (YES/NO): NO